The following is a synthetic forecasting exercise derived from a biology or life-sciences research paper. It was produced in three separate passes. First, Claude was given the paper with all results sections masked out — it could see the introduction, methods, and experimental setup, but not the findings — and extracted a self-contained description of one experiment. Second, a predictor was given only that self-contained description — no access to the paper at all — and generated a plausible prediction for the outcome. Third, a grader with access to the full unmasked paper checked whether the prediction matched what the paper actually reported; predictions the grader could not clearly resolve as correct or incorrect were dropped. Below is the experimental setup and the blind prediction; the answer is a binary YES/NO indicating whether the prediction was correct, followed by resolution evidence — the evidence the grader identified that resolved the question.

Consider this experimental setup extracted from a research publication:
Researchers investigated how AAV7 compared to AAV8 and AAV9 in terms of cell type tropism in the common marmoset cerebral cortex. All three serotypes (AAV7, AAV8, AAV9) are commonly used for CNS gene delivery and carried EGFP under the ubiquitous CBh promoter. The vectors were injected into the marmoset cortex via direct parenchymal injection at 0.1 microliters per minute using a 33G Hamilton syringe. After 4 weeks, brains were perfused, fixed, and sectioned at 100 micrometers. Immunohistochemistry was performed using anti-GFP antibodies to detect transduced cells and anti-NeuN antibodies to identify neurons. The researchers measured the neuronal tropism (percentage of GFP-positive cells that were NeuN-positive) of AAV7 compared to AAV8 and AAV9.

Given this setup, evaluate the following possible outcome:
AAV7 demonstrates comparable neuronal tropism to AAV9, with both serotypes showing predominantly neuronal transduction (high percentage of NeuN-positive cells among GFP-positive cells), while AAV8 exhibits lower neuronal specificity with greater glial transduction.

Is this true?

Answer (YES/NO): NO